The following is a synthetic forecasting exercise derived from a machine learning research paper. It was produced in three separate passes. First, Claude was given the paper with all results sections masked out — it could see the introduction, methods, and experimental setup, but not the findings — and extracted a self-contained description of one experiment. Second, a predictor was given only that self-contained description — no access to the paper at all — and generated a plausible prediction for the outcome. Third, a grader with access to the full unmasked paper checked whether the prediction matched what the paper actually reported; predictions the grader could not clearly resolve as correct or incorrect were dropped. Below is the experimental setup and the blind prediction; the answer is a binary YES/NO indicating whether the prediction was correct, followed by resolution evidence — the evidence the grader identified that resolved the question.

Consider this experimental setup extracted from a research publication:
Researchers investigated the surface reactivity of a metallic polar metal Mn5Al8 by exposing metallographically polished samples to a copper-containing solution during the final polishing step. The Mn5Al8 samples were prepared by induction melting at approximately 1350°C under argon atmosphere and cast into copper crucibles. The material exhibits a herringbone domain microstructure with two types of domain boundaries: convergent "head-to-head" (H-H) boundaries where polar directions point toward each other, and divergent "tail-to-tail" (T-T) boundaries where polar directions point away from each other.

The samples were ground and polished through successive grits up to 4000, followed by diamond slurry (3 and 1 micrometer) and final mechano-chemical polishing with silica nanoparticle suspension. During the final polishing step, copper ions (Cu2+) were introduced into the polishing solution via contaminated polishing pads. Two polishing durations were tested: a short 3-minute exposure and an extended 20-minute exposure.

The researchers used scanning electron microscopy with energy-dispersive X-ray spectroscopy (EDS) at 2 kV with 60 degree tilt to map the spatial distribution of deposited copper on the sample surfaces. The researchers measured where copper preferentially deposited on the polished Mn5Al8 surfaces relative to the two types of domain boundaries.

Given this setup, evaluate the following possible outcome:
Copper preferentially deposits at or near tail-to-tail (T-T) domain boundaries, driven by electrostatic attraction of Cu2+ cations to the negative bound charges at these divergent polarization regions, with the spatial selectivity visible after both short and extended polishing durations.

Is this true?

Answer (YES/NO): NO